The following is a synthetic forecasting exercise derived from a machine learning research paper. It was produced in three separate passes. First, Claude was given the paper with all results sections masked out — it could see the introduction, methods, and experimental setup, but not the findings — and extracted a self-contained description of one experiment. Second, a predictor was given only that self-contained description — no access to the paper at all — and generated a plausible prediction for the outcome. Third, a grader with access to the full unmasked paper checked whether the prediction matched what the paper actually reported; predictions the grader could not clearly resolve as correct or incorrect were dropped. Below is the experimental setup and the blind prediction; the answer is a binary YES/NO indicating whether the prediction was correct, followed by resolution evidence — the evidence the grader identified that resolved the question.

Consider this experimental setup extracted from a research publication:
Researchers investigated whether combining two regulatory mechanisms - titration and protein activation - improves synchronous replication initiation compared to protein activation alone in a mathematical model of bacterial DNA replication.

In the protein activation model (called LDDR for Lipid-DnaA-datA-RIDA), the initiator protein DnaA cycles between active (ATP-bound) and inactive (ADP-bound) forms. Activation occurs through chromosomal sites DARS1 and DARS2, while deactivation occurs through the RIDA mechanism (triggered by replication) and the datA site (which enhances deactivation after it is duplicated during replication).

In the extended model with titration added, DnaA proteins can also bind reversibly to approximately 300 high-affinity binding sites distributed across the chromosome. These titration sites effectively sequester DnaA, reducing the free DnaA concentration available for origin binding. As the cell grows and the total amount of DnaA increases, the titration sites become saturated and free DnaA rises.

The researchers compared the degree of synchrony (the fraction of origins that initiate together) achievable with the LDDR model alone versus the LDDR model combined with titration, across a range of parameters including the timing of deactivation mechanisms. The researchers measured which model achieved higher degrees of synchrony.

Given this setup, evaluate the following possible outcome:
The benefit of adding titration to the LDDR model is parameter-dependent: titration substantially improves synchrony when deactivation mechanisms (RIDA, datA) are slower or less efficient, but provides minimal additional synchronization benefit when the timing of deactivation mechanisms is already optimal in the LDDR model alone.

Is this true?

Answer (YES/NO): NO